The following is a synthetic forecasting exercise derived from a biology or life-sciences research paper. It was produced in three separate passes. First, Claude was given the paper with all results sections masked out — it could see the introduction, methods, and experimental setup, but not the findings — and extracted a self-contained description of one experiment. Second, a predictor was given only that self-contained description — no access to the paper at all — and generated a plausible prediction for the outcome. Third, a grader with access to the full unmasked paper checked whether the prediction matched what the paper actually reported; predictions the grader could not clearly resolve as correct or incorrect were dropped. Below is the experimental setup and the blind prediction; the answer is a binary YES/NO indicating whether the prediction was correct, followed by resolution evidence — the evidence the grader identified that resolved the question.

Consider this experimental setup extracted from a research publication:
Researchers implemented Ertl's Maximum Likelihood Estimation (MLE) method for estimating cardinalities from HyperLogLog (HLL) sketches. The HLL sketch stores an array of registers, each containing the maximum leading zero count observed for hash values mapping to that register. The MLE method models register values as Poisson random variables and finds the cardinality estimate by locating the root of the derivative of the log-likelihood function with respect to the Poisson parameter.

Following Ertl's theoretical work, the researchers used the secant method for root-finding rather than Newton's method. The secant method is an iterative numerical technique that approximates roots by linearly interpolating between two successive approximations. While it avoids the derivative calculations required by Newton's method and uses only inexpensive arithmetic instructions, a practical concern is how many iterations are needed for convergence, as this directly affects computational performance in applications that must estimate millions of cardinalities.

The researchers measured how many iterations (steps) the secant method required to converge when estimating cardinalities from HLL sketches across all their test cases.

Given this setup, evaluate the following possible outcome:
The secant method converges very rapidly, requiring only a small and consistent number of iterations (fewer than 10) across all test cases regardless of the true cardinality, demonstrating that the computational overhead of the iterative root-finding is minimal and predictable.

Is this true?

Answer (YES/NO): YES